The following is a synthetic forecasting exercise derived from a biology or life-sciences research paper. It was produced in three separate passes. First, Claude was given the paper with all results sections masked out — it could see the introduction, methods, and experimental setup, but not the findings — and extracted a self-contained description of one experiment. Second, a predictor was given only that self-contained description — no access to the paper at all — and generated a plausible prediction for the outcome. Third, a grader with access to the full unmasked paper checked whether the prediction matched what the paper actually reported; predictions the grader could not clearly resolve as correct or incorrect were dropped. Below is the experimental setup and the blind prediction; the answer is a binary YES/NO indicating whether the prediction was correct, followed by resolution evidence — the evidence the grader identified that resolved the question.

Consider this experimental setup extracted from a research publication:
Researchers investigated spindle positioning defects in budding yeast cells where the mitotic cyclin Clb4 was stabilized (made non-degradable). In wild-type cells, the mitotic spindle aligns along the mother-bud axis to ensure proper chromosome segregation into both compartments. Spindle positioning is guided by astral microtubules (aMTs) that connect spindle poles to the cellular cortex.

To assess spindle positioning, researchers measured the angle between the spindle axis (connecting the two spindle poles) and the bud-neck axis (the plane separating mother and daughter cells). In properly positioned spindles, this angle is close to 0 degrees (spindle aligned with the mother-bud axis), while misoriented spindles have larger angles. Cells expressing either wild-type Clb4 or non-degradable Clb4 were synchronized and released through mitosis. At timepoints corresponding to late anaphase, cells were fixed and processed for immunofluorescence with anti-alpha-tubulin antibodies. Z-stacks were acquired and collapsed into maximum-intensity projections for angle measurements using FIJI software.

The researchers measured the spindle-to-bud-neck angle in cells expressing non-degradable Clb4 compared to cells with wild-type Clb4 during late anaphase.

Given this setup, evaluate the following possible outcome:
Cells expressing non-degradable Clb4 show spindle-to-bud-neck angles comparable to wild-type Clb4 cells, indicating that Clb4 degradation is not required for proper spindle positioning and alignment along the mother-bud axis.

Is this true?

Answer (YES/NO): YES